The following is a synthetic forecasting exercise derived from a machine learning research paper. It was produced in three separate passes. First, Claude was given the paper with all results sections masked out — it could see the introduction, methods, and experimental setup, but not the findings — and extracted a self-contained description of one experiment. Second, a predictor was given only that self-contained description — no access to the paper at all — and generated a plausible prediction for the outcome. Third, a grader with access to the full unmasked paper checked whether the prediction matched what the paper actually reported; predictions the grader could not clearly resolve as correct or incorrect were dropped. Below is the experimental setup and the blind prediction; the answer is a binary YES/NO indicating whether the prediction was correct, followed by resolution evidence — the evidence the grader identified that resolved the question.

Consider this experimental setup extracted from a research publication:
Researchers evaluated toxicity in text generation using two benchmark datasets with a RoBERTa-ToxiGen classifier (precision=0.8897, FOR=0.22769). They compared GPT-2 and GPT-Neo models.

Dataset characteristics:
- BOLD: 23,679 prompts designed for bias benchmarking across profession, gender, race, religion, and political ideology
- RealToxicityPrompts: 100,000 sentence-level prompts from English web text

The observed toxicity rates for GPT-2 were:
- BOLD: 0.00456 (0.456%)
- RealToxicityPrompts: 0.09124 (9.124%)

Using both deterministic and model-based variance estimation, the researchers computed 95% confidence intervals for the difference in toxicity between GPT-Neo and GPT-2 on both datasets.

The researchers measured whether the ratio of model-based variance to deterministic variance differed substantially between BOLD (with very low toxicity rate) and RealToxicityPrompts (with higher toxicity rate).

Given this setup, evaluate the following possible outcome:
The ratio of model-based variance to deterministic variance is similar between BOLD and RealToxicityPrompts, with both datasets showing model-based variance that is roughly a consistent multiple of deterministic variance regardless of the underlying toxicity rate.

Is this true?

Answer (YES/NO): NO